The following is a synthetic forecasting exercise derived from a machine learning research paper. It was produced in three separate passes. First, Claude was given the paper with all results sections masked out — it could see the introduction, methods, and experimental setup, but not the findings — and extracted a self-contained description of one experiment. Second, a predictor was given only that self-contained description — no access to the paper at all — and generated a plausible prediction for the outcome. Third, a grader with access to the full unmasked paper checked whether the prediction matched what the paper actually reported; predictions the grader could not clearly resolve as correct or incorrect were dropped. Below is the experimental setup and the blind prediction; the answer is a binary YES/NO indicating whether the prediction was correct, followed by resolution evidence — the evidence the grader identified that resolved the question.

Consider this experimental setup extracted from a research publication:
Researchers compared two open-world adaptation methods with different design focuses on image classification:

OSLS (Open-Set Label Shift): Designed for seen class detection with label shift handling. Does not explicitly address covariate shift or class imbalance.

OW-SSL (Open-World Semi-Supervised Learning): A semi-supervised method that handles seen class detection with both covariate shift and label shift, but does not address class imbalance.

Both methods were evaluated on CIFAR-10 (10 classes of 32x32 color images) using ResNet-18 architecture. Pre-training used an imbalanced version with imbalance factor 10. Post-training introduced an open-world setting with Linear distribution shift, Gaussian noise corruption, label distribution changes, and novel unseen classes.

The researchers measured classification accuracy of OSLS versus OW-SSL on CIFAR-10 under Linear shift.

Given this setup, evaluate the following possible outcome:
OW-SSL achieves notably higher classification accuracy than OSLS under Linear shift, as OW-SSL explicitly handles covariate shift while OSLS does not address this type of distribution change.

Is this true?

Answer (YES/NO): NO